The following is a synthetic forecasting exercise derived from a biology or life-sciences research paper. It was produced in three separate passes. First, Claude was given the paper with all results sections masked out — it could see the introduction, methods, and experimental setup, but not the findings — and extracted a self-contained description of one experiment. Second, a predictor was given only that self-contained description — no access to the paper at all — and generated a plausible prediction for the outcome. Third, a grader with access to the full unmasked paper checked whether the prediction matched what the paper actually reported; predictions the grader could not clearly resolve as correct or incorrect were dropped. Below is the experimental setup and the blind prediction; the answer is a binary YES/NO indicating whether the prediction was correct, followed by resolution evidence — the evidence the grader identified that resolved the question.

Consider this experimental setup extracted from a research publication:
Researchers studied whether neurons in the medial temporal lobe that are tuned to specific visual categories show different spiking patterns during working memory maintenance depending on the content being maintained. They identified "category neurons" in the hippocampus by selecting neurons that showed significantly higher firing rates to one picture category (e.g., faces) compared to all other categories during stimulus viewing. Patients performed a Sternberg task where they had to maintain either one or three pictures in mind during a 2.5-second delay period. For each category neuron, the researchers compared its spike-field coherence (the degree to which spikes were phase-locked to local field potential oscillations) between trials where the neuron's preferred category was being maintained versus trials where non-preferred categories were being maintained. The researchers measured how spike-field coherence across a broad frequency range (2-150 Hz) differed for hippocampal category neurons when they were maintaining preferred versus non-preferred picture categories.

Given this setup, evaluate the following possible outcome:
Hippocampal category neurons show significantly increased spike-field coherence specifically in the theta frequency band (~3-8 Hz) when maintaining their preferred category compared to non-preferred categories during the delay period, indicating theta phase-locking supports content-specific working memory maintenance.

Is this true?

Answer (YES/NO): NO